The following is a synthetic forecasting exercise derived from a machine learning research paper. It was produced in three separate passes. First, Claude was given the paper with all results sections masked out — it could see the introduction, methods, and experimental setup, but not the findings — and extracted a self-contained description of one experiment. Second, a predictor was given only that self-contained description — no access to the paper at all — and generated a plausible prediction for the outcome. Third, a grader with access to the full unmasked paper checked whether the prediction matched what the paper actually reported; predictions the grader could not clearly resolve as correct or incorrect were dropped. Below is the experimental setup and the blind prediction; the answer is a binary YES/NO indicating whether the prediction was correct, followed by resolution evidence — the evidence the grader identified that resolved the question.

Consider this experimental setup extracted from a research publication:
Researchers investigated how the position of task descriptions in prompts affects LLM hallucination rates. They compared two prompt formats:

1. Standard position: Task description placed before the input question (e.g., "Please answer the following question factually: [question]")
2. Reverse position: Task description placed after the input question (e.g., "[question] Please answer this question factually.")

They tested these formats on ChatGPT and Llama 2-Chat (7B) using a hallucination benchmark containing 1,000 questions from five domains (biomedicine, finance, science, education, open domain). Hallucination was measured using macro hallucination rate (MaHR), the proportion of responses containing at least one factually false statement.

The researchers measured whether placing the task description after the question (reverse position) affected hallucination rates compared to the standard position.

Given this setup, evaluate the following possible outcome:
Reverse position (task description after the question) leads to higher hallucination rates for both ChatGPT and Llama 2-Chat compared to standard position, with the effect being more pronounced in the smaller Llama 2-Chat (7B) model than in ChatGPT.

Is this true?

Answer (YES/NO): NO